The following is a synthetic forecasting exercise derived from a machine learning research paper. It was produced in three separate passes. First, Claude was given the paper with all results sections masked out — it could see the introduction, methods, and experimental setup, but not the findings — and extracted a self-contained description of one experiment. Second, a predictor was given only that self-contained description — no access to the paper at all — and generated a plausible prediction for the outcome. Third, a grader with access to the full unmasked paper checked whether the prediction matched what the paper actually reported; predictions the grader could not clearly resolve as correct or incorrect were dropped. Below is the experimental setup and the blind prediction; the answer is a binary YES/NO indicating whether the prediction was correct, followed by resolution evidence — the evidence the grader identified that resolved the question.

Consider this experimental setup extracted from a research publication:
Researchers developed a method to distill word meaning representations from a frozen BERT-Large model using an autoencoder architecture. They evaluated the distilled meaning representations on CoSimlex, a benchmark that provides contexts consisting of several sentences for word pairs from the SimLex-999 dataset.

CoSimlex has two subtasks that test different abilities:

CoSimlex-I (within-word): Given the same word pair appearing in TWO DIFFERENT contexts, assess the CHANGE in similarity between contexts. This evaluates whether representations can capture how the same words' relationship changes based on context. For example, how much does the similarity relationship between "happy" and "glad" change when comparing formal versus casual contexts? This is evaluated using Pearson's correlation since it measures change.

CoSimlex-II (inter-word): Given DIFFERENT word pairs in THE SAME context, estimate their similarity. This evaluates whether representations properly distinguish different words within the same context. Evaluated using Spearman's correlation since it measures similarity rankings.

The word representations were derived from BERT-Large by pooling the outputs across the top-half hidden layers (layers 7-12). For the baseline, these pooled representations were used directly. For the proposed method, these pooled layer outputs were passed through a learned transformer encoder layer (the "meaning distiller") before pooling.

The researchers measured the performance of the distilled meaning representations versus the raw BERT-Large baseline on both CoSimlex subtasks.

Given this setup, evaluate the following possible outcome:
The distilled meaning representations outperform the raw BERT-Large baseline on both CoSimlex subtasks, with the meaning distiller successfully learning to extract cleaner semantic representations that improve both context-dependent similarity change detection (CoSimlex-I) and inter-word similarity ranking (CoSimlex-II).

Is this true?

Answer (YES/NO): NO